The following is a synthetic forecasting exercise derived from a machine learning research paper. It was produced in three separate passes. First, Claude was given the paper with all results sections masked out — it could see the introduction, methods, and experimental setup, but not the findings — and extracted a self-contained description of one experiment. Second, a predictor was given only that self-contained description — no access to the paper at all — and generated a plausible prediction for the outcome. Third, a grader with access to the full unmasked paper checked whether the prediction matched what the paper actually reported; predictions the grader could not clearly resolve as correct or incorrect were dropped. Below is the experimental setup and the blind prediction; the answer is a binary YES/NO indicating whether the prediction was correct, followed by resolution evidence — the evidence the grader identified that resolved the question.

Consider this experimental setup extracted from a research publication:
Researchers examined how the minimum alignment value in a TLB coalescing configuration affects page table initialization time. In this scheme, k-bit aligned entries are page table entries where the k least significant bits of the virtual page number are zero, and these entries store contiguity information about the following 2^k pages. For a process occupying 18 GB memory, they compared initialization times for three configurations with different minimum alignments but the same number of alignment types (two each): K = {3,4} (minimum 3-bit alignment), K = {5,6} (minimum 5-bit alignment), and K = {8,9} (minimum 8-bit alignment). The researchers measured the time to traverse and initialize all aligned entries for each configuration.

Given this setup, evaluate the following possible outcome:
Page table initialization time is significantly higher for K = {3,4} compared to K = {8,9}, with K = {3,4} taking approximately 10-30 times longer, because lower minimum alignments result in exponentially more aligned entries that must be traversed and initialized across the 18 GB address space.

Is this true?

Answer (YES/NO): NO